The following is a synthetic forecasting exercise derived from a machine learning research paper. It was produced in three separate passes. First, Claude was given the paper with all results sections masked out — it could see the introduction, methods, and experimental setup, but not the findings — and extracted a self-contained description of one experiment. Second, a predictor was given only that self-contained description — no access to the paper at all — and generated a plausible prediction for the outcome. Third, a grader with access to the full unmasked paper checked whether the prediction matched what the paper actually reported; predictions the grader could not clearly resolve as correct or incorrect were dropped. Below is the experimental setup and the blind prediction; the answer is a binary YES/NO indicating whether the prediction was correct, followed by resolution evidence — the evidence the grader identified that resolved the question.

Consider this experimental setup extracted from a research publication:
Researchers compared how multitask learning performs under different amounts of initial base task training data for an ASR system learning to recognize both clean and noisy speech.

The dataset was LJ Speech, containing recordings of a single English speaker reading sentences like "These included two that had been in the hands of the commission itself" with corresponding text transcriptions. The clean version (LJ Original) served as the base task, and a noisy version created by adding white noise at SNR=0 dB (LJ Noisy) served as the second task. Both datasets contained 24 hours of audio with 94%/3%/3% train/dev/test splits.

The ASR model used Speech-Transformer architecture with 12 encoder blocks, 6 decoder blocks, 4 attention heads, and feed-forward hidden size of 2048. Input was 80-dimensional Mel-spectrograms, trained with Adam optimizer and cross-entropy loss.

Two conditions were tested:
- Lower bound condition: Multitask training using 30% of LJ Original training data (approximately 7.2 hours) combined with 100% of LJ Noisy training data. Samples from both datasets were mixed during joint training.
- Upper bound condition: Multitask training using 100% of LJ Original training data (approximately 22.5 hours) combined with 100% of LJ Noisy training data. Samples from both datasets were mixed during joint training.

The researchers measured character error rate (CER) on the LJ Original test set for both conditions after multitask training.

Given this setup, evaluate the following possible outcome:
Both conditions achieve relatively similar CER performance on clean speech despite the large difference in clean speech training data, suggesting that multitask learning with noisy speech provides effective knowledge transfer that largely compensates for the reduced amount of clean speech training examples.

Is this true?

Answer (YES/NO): NO